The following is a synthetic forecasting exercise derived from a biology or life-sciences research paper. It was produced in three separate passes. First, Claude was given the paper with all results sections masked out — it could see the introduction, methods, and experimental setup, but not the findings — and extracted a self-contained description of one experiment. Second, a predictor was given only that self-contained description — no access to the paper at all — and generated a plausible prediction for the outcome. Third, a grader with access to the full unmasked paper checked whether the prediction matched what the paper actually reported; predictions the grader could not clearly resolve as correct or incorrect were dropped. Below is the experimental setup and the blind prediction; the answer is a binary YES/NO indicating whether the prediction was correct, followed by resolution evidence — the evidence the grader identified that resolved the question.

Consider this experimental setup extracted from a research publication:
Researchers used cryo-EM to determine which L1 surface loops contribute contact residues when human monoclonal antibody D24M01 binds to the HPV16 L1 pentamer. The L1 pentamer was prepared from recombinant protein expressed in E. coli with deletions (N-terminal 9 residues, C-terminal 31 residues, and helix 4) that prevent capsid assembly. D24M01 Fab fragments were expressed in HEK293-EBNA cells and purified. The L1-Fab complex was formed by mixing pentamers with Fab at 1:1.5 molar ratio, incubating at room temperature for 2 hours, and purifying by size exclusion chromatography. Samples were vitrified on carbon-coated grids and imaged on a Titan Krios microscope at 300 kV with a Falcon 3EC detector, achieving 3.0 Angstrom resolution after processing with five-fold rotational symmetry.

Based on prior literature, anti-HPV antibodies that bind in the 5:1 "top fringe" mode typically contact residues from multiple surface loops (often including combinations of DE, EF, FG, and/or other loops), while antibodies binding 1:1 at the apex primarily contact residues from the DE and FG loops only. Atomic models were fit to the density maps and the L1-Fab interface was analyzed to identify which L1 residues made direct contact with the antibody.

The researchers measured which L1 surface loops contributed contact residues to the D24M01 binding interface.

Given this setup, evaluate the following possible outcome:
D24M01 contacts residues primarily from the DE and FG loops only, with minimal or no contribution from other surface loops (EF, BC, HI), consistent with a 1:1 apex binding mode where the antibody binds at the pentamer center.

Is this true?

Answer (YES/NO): NO